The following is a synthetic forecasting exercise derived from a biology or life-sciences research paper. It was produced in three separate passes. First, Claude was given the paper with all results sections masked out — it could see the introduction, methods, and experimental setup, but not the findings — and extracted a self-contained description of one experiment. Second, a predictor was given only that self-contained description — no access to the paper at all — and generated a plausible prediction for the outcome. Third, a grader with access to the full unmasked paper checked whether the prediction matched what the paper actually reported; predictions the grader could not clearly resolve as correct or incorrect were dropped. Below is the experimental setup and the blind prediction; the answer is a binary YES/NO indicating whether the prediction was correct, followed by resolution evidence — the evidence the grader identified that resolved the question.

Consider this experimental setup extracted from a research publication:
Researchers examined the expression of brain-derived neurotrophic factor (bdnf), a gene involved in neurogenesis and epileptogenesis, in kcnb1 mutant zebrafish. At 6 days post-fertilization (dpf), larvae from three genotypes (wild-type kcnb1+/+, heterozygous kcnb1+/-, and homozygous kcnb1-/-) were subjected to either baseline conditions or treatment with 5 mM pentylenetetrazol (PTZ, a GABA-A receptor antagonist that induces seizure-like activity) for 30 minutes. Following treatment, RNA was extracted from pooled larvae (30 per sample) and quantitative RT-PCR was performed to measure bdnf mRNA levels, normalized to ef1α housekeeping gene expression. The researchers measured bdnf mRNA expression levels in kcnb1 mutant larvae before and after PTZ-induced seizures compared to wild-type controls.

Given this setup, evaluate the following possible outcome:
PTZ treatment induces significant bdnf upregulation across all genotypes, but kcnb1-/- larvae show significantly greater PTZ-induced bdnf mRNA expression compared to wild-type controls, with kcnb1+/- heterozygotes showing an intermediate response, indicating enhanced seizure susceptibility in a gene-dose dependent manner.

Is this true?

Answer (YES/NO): NO